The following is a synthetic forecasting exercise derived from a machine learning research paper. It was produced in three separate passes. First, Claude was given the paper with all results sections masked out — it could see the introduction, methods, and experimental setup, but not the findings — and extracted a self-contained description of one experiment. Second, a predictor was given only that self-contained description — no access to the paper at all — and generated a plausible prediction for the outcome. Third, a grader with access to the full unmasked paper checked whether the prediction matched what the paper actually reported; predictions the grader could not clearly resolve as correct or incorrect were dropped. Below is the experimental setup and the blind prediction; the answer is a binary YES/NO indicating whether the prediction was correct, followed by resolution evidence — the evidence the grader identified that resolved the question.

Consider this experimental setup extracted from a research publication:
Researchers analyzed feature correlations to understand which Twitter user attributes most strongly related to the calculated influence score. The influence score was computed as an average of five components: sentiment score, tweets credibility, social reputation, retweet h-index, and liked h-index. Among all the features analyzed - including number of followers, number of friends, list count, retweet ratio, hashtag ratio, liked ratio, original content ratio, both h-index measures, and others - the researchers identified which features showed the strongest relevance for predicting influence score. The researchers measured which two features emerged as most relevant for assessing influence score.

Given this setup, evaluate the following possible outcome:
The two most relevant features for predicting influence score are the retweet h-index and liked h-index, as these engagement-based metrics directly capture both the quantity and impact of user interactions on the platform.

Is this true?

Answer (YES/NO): NO